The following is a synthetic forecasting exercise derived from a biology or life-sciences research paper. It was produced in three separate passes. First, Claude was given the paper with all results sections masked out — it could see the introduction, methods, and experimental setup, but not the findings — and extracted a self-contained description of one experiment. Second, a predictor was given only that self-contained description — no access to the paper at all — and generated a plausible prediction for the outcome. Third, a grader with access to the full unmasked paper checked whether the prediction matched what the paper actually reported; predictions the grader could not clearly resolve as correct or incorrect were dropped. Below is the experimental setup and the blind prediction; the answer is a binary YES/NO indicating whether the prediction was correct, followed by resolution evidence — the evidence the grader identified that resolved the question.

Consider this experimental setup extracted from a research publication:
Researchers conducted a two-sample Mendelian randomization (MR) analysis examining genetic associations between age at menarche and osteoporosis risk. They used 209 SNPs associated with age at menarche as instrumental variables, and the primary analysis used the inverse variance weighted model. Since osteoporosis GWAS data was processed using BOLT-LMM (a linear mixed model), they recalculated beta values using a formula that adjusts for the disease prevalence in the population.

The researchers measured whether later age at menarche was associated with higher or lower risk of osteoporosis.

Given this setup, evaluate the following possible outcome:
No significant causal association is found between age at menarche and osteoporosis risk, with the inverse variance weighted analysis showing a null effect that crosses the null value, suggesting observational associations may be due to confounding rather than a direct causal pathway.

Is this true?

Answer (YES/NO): NO